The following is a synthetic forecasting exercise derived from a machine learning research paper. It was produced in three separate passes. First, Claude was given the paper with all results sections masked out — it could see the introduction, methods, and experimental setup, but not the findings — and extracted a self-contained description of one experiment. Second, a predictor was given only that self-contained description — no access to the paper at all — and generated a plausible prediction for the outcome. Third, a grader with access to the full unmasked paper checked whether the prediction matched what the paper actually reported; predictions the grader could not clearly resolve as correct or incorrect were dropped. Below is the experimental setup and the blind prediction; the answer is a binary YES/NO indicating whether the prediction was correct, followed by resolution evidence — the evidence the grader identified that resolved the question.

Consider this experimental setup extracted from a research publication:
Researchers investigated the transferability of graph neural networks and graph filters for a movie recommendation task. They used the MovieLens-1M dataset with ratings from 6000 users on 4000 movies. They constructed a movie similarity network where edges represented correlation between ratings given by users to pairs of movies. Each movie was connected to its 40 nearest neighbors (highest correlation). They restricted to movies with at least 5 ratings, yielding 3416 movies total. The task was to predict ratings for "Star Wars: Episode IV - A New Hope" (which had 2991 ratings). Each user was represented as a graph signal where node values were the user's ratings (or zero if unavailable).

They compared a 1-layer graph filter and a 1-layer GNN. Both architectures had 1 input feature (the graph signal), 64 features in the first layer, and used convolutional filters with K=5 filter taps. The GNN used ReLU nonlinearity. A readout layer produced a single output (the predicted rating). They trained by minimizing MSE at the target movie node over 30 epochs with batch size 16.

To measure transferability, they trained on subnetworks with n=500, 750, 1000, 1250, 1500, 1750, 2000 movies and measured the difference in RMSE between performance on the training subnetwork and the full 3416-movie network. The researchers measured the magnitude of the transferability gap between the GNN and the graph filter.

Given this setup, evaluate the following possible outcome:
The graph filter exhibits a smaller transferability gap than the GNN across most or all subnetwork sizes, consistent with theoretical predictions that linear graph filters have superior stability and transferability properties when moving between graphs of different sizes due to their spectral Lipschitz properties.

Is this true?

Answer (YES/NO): NO